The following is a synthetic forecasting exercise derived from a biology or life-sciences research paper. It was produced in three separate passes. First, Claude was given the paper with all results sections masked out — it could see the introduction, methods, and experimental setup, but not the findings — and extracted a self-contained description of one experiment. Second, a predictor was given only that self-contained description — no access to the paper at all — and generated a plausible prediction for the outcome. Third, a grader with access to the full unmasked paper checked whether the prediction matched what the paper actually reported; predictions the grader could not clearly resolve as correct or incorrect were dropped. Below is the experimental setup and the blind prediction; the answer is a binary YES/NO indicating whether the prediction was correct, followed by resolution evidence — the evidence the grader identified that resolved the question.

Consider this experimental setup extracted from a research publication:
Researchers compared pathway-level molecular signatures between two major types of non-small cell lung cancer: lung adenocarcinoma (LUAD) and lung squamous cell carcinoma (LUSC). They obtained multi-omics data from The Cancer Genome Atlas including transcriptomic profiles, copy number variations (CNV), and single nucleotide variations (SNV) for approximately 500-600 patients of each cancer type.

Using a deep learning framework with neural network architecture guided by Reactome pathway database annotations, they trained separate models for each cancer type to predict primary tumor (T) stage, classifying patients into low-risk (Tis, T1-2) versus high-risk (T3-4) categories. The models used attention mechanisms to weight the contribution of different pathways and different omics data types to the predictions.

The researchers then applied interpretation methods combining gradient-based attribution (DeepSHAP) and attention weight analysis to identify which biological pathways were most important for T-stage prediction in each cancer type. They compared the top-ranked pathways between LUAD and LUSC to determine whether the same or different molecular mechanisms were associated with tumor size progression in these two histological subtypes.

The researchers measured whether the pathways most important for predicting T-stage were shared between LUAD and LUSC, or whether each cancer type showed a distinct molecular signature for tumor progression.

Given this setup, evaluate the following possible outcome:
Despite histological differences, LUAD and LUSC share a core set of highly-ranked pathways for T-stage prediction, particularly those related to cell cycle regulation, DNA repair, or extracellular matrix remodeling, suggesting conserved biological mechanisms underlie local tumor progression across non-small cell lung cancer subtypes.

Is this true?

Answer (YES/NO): YES